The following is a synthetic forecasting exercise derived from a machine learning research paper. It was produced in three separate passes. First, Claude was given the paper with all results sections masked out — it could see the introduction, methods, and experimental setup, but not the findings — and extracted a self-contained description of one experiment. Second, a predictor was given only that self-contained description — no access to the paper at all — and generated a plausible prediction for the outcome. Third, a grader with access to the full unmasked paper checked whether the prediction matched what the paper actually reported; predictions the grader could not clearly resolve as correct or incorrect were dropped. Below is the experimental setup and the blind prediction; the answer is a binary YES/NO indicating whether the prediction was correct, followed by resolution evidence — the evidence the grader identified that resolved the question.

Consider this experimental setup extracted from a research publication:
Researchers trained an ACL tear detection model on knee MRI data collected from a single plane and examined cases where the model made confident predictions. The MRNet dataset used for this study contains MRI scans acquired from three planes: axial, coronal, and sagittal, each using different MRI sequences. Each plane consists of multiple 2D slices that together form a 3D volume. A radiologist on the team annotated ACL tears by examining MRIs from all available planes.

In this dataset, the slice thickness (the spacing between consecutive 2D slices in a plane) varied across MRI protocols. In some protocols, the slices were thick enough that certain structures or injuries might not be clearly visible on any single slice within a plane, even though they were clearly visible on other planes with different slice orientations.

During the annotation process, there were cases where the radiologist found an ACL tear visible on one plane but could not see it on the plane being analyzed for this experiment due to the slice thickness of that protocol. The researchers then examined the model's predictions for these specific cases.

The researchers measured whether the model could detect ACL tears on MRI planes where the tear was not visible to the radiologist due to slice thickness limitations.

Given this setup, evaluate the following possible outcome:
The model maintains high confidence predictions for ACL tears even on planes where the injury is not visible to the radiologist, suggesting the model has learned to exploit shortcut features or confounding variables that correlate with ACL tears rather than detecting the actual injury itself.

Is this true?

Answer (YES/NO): NO